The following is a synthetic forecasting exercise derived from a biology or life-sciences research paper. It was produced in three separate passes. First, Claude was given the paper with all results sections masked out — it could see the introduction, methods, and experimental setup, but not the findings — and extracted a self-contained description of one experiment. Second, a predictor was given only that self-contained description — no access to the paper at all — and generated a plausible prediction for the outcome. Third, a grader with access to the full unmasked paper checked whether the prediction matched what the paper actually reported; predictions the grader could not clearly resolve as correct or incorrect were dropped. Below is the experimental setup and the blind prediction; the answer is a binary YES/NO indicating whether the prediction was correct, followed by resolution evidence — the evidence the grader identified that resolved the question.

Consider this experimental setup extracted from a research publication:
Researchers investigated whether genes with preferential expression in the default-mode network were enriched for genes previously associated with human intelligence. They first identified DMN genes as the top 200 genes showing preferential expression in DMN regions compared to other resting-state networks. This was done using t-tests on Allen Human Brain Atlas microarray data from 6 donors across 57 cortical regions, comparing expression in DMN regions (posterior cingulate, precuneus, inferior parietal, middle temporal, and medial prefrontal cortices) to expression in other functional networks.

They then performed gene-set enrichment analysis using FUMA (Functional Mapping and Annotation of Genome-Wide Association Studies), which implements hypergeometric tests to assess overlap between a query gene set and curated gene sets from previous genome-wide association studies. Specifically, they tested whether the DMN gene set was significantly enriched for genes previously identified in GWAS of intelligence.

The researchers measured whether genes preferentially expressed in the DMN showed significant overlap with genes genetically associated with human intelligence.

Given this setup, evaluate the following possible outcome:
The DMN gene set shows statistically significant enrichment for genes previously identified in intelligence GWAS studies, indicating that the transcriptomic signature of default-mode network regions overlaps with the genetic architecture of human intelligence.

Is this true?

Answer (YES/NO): NO